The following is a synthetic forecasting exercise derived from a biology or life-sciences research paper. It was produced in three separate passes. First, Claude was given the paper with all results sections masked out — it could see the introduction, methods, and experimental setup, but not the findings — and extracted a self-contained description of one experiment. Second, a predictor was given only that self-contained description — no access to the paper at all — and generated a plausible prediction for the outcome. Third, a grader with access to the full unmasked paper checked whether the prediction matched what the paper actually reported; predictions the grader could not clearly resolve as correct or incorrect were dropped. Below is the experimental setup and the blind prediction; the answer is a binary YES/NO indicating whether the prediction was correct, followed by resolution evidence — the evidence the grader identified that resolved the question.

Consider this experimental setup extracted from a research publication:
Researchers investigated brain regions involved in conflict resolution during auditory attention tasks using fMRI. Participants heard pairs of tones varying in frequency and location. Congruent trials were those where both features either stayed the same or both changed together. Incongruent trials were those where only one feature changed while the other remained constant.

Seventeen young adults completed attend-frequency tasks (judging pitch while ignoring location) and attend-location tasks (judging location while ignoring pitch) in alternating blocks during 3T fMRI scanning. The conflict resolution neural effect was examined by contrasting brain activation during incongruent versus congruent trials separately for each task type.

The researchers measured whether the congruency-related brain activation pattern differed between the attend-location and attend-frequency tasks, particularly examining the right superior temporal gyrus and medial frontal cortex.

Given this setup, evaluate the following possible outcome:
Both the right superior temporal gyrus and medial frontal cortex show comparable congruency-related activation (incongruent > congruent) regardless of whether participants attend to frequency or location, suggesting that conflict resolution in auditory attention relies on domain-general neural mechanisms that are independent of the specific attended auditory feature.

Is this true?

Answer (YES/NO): NO